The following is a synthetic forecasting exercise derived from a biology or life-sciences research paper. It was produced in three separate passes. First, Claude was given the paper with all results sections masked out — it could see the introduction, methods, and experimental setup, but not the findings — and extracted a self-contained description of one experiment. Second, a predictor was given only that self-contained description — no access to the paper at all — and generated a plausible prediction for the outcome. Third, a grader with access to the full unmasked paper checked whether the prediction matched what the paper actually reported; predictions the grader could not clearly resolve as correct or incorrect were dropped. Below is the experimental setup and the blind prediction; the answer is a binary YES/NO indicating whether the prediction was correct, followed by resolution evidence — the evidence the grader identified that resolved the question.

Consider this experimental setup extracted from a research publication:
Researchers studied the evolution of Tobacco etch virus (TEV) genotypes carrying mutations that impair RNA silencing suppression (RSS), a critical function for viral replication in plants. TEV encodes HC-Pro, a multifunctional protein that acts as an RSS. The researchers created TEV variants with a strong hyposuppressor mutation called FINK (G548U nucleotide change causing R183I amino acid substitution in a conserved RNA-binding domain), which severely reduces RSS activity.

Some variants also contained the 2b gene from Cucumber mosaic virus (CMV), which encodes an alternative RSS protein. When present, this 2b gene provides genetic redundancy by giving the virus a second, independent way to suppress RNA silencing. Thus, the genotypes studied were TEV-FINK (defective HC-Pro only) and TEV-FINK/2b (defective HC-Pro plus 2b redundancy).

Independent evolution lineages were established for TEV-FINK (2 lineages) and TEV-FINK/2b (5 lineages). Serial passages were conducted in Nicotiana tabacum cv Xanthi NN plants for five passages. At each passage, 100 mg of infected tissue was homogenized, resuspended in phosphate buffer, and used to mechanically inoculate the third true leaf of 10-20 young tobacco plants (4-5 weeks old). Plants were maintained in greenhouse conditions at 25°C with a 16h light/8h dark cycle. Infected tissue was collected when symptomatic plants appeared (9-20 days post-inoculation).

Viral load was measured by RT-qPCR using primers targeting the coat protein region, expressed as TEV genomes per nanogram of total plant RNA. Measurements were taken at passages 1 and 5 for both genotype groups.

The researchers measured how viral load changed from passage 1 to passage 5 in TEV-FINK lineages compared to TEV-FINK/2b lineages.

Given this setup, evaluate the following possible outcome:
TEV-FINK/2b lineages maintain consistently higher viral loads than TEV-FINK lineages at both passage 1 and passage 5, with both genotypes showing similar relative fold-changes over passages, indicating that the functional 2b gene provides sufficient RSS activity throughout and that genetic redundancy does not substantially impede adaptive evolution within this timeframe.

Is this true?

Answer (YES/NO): NO